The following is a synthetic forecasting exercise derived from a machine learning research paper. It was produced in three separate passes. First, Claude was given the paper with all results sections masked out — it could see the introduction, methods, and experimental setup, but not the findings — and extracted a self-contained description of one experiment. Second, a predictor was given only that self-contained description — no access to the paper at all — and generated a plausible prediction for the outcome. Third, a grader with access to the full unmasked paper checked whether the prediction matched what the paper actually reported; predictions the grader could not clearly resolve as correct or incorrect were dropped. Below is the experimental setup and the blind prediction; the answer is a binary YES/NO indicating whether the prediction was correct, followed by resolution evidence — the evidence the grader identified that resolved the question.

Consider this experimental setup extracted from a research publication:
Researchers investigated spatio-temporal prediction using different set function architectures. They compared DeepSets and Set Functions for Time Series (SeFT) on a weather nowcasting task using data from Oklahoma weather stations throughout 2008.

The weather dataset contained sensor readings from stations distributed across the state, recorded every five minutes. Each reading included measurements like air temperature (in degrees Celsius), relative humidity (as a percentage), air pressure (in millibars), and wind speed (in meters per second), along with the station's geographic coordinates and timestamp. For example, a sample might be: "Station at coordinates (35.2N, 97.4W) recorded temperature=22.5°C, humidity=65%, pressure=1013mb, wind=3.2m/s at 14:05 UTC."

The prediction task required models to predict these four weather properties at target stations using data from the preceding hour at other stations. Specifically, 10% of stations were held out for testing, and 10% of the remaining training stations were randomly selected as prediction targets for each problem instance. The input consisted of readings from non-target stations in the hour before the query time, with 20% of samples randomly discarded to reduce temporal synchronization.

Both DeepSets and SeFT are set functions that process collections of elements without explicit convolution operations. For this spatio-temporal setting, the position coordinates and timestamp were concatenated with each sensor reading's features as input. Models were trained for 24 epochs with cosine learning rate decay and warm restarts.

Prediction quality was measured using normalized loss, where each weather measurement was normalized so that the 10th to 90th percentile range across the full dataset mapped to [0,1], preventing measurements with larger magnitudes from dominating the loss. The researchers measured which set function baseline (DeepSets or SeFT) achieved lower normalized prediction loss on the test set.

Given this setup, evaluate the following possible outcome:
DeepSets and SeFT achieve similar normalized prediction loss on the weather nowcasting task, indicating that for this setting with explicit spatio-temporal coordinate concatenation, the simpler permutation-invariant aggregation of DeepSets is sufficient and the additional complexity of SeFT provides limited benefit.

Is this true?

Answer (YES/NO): NO